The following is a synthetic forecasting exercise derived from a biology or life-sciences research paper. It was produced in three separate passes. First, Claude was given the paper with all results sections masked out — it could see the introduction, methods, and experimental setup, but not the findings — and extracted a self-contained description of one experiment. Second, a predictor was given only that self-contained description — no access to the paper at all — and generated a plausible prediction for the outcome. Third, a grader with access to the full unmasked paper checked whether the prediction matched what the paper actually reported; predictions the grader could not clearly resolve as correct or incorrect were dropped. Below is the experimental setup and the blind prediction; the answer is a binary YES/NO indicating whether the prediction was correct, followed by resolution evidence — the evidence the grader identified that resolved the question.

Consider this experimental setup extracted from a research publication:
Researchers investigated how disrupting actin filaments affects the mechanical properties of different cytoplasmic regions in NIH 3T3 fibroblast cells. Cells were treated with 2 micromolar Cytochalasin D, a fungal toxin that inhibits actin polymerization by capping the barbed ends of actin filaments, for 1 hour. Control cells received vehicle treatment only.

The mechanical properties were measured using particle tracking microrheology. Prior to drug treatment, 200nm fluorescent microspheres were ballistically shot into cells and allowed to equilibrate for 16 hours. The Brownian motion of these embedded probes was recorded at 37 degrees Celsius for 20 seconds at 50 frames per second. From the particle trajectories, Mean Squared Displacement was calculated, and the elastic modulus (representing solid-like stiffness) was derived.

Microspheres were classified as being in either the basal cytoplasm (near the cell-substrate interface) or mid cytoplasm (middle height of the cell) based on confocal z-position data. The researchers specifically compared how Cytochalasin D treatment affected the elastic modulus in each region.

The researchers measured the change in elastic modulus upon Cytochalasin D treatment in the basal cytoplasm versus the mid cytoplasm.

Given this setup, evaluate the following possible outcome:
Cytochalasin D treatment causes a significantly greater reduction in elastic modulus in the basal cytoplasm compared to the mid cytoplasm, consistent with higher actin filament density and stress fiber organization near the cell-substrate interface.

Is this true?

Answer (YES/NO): NO